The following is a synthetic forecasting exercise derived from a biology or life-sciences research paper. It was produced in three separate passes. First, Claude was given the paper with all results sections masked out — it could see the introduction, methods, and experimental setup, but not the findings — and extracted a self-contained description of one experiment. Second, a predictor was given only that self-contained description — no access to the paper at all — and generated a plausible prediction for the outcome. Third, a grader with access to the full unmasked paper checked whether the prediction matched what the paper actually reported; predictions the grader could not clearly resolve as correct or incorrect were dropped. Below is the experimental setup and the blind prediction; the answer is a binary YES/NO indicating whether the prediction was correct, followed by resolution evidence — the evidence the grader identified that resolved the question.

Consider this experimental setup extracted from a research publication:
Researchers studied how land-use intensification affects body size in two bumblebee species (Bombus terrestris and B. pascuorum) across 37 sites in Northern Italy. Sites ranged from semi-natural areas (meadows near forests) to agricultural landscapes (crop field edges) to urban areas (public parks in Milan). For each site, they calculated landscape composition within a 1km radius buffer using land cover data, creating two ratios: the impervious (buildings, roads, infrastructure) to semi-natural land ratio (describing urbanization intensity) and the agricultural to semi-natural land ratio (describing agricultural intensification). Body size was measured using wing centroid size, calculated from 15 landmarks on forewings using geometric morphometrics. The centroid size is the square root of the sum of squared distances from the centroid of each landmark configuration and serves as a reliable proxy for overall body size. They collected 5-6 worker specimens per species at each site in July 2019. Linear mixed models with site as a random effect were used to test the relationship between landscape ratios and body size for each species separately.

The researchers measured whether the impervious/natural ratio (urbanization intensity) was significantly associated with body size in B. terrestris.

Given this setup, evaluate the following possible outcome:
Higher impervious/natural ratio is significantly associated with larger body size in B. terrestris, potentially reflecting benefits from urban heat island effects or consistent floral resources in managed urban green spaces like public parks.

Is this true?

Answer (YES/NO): NO